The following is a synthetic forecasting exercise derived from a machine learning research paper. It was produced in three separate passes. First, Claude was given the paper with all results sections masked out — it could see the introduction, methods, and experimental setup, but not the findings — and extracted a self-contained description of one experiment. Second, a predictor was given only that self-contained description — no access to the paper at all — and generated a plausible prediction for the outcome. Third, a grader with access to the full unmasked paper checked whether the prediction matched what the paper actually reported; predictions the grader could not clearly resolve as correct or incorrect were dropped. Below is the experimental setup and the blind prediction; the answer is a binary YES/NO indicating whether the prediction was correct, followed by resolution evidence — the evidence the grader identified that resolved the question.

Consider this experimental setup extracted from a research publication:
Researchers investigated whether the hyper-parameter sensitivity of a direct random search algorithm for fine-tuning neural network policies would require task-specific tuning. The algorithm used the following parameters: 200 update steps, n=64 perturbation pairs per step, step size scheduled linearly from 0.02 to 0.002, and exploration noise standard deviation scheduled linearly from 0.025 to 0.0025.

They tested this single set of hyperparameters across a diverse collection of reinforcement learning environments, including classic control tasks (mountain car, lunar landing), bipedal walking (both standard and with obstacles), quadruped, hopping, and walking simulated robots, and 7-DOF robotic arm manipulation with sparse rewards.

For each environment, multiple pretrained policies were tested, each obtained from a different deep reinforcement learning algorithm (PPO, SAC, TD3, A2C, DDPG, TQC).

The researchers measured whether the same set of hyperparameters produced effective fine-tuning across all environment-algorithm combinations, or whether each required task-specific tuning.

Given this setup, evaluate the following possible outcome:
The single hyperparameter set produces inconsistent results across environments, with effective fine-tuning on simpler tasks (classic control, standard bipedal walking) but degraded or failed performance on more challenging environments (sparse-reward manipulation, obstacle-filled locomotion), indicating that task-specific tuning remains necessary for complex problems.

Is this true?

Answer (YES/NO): NO